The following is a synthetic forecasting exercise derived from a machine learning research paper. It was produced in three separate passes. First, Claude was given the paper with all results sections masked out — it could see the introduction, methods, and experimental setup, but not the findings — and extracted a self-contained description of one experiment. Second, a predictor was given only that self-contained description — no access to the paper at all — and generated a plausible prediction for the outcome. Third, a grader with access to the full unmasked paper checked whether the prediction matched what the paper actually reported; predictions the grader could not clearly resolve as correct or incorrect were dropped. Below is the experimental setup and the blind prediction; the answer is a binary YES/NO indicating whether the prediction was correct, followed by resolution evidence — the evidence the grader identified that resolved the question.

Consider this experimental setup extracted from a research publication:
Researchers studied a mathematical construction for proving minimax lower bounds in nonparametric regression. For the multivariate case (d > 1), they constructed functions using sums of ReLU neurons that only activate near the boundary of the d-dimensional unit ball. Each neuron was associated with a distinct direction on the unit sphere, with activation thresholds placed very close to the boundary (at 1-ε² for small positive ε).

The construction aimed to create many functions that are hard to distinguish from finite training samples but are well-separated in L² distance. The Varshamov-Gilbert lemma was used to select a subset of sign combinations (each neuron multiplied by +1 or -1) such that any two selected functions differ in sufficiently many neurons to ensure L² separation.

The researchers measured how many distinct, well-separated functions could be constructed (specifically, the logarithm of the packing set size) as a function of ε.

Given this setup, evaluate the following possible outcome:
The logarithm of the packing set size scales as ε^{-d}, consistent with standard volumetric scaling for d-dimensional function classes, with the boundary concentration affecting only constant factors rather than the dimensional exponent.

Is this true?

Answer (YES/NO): NO